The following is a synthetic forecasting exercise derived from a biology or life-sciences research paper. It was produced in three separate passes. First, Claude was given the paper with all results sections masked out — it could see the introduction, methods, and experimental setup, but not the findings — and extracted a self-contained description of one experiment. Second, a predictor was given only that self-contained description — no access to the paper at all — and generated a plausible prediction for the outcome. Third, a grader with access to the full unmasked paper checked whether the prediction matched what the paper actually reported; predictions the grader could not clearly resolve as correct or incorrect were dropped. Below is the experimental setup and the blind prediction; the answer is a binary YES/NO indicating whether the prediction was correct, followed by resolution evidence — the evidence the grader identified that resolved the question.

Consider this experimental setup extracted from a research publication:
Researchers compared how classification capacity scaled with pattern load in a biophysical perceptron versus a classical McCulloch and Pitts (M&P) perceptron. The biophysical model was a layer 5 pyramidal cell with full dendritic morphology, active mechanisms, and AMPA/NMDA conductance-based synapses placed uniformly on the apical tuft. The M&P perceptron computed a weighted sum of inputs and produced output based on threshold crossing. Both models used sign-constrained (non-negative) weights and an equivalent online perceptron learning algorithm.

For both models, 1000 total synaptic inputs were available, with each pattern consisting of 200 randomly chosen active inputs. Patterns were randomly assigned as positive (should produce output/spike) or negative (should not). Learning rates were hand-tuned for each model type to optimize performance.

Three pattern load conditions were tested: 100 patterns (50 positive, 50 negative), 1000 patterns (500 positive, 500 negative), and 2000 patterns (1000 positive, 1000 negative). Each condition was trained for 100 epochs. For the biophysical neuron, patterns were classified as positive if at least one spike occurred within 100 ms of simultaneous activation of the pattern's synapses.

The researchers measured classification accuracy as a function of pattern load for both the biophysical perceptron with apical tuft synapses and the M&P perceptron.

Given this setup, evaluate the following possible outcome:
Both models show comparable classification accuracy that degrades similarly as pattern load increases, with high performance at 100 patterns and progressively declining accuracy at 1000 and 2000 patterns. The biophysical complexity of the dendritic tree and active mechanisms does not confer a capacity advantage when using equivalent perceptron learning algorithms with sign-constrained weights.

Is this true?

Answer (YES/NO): NO